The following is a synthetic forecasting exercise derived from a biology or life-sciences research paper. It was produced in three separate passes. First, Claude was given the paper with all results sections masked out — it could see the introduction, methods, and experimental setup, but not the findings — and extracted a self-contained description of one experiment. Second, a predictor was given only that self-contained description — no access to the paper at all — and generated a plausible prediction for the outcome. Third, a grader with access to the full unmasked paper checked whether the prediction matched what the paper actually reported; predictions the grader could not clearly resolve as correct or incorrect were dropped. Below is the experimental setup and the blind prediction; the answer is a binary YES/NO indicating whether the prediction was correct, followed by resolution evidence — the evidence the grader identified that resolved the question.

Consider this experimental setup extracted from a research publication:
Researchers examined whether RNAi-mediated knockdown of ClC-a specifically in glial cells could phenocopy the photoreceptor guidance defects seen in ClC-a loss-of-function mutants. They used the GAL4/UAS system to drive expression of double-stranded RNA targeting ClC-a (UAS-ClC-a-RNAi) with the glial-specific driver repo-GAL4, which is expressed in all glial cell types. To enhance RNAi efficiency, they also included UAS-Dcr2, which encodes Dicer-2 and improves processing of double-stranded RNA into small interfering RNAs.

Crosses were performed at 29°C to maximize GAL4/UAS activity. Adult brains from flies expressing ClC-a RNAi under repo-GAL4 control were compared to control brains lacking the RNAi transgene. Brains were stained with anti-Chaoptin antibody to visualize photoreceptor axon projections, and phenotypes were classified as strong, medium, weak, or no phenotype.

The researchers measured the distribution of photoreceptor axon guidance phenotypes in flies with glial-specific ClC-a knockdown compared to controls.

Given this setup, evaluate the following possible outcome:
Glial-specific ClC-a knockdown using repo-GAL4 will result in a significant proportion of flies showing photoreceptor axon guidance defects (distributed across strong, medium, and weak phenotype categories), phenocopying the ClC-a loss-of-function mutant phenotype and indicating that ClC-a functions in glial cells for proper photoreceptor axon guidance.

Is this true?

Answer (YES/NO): YES